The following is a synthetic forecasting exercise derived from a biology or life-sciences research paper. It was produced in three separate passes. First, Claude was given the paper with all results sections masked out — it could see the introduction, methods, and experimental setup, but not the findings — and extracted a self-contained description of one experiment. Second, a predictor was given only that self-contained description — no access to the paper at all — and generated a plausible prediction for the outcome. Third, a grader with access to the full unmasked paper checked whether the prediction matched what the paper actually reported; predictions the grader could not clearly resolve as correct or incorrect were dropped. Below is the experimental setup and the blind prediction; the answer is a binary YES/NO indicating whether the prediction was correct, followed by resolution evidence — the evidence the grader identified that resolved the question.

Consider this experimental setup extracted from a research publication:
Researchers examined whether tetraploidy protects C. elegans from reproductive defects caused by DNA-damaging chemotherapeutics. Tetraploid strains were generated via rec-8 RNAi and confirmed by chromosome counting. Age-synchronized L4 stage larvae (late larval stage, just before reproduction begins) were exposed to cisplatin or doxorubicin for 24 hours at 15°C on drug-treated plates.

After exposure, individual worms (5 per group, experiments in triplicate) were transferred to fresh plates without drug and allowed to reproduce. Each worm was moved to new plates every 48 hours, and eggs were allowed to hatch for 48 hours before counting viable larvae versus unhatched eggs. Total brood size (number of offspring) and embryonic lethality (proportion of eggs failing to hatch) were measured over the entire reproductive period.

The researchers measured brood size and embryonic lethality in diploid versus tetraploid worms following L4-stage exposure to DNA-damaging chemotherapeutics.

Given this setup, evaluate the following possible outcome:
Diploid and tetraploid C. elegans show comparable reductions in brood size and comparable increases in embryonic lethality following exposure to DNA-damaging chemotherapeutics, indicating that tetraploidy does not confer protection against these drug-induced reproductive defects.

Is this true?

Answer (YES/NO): NO